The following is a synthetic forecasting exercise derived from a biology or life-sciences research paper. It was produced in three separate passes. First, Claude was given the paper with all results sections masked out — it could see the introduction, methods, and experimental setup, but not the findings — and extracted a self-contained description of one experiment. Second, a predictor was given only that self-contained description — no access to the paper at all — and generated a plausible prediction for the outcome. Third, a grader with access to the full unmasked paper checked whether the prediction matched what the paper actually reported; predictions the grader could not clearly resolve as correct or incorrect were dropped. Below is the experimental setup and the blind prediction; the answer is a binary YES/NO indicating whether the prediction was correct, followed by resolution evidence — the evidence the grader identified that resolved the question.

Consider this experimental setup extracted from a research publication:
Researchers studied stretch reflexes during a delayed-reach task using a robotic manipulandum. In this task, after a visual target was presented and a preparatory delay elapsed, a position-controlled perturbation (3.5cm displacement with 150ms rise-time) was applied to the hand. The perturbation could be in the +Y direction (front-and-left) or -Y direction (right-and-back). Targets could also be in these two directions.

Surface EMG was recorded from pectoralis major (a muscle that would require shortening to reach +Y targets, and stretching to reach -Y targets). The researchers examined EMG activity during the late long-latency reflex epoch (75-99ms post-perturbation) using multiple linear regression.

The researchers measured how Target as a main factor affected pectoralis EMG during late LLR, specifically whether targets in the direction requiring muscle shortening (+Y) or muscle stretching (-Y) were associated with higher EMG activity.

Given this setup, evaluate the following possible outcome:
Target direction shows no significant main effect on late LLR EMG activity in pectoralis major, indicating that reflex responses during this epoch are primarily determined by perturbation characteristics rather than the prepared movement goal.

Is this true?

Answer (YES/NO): NO